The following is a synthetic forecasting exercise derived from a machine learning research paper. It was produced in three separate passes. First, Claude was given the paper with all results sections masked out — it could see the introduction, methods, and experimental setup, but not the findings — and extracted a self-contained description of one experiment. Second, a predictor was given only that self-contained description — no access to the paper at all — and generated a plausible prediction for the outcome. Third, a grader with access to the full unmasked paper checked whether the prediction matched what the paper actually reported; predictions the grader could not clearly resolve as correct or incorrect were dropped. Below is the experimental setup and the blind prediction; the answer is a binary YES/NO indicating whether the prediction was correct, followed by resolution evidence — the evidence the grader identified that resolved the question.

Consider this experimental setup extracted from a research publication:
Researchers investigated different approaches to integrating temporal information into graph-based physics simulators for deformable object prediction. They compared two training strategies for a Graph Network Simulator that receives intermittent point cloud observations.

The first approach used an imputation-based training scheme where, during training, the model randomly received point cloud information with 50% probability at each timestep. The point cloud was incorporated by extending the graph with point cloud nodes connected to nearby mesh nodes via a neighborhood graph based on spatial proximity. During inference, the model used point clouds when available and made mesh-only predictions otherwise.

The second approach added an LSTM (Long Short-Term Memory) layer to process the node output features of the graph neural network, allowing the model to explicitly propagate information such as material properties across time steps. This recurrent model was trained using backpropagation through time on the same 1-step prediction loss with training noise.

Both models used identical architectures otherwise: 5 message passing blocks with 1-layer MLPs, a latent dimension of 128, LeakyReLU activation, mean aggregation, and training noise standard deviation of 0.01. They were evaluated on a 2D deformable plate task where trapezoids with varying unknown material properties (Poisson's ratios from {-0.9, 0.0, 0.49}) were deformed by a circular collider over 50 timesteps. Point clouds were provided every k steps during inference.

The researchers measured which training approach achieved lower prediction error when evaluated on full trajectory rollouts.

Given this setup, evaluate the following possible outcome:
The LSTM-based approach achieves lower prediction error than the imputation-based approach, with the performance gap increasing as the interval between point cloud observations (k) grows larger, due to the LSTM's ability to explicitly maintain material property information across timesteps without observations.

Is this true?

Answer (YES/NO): NO